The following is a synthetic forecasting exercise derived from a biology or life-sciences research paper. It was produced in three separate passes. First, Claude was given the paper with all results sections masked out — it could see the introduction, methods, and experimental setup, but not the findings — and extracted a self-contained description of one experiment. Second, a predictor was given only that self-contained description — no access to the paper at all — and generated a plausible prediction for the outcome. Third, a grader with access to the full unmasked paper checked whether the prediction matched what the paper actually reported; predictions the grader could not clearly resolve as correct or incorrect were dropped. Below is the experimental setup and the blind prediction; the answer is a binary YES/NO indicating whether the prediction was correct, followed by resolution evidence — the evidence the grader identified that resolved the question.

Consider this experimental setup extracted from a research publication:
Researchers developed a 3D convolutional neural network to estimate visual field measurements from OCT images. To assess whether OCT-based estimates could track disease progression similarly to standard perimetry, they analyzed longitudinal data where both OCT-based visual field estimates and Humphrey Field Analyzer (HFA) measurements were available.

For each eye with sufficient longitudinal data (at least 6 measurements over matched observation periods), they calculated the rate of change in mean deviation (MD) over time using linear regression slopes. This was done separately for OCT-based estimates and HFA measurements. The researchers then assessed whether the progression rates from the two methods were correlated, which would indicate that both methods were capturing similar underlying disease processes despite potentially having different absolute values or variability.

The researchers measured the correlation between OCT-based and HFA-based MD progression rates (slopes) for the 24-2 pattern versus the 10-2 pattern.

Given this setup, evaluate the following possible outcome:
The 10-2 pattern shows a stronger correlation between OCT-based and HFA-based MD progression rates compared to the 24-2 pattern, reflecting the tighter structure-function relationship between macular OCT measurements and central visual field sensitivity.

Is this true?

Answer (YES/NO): YES